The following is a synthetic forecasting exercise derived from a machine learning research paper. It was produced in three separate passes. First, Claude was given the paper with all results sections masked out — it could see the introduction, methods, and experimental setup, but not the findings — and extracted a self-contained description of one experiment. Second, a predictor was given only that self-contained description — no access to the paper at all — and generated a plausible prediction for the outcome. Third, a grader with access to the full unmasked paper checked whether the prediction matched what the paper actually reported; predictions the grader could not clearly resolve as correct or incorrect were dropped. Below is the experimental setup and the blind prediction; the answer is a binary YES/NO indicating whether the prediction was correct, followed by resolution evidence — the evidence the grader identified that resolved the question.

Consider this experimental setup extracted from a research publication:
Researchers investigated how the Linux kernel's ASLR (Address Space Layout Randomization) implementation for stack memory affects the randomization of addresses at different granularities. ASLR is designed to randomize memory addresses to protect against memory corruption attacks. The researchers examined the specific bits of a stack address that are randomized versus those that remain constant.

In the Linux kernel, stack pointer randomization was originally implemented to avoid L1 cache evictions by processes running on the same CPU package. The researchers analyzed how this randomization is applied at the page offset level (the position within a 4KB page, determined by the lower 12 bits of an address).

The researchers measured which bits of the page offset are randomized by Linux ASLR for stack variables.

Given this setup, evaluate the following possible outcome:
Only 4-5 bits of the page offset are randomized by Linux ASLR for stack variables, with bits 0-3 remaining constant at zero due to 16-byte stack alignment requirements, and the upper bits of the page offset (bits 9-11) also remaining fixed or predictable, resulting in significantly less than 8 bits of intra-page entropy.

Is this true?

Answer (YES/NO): NO